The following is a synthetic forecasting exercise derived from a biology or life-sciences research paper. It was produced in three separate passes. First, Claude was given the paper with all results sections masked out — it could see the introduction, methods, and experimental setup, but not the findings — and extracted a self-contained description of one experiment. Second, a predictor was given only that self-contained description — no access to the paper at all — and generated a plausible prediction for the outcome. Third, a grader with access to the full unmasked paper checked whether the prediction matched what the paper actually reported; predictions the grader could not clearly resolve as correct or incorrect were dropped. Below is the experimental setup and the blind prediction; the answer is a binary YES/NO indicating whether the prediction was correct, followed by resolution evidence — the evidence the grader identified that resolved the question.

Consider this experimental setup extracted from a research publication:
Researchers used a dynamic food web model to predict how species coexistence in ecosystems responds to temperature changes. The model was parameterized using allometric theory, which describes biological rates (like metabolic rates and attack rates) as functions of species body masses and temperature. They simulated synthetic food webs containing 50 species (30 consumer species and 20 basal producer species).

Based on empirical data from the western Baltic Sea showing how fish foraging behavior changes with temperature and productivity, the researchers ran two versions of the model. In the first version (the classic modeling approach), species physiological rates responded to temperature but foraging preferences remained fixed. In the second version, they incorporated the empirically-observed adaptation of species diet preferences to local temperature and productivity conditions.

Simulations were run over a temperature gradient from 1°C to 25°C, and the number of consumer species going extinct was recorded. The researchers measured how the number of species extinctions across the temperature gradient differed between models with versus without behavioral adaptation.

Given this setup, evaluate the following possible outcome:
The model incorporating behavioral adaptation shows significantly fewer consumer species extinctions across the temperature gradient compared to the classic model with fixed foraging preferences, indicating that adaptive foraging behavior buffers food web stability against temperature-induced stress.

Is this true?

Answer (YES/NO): NO